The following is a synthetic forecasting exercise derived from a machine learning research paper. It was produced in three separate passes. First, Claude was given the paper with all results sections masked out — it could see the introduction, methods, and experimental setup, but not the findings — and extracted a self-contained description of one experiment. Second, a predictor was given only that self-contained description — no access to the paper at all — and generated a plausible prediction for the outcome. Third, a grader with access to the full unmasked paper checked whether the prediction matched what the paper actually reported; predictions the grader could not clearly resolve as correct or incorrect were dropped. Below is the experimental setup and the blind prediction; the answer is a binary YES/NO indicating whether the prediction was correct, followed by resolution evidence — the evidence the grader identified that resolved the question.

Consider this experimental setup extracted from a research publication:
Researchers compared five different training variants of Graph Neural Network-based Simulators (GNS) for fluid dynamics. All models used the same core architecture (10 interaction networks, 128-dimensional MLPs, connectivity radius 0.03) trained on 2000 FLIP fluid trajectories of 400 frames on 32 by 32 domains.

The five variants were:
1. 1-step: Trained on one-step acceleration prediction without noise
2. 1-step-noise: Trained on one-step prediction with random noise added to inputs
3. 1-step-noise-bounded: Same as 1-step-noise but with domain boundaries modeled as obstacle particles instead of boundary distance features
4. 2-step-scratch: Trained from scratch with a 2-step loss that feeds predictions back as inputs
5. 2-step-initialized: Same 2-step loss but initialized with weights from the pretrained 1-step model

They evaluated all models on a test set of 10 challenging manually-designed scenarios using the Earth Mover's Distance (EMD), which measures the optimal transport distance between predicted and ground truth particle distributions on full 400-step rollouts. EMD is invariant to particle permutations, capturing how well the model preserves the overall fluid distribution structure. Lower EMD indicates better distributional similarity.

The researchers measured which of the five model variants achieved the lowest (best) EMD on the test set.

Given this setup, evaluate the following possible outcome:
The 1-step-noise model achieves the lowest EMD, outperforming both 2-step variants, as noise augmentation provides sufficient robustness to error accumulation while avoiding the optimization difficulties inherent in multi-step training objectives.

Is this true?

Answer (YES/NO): NO